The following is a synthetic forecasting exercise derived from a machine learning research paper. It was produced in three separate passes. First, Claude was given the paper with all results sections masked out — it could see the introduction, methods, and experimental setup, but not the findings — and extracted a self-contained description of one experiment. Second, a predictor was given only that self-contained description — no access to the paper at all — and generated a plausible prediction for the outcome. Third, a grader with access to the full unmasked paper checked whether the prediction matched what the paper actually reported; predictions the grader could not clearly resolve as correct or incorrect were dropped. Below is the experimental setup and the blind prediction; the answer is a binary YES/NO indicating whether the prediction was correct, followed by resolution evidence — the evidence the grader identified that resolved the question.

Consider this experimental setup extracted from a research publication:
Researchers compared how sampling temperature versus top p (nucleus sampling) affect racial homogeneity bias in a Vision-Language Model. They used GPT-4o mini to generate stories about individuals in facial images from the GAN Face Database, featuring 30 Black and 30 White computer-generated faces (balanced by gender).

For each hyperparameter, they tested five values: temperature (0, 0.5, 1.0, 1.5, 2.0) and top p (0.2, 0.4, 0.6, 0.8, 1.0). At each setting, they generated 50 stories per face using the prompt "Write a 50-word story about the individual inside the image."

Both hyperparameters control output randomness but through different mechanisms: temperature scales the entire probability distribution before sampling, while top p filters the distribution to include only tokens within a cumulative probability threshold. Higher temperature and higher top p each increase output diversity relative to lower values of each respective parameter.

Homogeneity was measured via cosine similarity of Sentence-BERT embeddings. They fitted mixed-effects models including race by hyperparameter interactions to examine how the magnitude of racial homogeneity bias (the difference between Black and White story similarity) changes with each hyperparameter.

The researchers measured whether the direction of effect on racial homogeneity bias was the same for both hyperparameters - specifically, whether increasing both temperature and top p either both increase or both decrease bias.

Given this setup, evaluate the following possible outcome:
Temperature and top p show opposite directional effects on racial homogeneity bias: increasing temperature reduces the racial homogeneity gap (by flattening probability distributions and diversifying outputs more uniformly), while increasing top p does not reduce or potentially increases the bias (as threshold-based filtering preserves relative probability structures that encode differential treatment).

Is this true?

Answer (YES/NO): YES